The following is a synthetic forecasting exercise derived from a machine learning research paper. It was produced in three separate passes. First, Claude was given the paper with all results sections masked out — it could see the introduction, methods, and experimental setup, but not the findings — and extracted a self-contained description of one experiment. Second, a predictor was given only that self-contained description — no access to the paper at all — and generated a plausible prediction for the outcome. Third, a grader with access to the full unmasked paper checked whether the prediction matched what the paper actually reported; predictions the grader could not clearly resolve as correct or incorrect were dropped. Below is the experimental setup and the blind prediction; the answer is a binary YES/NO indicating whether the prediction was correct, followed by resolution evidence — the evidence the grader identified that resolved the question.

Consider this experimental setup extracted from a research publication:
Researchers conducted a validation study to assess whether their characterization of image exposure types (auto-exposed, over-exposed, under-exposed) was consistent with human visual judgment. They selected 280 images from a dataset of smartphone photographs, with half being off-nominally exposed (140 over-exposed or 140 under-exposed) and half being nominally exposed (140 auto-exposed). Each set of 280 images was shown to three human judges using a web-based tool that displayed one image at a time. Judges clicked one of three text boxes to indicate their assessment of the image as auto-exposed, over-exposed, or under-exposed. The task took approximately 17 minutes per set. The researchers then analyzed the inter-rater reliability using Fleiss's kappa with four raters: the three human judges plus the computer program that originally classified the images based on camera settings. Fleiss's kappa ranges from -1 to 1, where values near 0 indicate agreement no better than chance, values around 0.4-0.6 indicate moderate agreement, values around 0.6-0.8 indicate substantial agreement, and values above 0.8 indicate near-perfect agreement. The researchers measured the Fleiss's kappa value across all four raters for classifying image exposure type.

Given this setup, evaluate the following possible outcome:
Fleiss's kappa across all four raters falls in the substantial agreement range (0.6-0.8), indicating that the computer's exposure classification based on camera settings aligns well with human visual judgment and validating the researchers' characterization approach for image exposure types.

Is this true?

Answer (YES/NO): NO